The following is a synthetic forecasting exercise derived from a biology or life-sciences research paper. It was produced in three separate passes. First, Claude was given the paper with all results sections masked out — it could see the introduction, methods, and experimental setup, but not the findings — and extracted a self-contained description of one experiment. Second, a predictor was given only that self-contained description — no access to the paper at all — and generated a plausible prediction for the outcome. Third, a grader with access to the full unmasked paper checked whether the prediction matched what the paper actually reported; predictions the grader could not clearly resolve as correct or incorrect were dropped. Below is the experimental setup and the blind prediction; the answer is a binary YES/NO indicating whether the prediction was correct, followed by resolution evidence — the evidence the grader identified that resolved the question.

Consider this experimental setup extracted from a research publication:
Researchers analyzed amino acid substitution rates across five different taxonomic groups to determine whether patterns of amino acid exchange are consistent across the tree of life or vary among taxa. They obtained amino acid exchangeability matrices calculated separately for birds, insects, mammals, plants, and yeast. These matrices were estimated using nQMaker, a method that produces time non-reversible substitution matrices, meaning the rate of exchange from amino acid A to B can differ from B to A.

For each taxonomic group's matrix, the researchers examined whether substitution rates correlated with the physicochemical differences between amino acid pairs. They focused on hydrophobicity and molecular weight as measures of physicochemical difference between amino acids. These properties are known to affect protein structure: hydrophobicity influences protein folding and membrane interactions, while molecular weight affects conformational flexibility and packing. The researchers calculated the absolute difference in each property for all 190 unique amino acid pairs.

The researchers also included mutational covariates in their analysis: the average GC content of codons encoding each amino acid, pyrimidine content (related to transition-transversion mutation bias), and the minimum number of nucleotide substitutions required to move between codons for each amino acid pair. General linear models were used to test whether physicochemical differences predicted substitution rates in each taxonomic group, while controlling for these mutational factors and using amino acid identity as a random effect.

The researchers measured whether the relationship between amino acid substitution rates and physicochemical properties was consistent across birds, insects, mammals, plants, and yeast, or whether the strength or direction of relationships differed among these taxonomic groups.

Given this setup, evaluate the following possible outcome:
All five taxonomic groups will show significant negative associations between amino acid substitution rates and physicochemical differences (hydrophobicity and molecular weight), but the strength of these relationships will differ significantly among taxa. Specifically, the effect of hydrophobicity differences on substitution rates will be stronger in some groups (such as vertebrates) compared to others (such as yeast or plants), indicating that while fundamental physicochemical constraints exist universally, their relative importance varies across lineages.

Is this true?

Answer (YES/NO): NO